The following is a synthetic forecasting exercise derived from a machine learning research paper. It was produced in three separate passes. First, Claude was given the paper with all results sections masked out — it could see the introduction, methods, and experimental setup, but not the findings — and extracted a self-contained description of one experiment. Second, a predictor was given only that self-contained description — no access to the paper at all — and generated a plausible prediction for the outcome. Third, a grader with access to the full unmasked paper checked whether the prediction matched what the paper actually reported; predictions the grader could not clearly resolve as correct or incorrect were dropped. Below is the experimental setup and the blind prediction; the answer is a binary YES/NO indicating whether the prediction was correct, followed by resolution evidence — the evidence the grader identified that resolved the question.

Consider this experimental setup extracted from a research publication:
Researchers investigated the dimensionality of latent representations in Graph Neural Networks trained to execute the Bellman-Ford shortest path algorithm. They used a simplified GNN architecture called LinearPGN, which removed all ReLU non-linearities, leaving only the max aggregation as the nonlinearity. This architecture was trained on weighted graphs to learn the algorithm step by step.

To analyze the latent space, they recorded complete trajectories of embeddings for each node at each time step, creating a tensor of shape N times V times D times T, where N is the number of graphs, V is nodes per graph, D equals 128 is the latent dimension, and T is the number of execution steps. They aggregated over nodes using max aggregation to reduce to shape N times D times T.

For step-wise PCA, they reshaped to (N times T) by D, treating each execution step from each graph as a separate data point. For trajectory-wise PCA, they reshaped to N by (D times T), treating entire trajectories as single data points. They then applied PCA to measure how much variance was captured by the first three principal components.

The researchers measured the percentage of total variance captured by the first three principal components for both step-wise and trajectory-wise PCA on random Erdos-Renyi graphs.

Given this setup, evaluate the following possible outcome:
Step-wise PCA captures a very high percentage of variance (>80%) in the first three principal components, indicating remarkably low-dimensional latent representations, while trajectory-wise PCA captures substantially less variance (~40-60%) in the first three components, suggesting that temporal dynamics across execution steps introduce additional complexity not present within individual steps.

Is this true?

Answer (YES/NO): NO